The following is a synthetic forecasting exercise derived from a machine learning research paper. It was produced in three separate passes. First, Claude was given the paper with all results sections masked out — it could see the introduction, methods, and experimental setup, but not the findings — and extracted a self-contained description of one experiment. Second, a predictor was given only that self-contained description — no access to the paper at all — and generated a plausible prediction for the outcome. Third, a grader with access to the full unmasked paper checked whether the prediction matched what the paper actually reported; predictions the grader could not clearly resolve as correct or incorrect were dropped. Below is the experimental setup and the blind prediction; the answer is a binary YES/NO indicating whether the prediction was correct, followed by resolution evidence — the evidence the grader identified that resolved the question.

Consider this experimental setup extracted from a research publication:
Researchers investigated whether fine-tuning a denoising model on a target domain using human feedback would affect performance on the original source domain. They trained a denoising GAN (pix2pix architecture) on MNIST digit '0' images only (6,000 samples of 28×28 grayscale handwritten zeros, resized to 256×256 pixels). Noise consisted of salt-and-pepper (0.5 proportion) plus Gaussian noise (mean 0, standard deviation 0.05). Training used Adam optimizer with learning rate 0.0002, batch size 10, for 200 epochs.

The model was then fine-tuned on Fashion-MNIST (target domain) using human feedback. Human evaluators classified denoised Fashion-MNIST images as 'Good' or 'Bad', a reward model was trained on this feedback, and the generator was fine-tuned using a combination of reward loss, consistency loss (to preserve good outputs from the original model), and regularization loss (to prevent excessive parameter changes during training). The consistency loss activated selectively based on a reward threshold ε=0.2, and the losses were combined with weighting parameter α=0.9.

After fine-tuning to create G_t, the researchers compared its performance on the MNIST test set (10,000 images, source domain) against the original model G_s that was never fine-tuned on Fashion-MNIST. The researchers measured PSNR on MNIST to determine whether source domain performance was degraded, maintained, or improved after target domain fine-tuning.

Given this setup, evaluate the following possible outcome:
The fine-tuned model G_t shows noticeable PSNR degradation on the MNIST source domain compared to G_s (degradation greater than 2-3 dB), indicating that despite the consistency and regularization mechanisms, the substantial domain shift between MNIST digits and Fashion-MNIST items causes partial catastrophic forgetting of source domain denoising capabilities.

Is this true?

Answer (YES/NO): NO